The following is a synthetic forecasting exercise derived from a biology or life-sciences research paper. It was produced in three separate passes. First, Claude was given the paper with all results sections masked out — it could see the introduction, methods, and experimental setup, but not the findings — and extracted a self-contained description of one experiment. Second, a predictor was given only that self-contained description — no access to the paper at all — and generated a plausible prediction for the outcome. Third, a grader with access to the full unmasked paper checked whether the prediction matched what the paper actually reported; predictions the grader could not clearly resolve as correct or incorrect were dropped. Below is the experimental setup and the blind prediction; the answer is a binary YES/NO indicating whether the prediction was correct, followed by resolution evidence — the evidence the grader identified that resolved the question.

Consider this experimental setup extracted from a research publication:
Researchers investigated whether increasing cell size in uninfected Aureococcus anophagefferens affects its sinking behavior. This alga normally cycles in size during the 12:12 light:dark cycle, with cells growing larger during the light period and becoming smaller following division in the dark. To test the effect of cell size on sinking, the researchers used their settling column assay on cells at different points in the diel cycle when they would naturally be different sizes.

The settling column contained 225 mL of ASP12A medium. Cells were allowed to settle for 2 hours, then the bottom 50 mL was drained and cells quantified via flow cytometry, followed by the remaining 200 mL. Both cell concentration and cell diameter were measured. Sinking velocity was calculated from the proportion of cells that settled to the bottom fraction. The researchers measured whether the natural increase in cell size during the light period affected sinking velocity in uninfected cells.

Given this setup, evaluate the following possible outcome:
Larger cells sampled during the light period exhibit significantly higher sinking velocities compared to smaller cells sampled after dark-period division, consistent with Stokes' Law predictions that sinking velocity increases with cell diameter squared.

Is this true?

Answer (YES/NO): NO